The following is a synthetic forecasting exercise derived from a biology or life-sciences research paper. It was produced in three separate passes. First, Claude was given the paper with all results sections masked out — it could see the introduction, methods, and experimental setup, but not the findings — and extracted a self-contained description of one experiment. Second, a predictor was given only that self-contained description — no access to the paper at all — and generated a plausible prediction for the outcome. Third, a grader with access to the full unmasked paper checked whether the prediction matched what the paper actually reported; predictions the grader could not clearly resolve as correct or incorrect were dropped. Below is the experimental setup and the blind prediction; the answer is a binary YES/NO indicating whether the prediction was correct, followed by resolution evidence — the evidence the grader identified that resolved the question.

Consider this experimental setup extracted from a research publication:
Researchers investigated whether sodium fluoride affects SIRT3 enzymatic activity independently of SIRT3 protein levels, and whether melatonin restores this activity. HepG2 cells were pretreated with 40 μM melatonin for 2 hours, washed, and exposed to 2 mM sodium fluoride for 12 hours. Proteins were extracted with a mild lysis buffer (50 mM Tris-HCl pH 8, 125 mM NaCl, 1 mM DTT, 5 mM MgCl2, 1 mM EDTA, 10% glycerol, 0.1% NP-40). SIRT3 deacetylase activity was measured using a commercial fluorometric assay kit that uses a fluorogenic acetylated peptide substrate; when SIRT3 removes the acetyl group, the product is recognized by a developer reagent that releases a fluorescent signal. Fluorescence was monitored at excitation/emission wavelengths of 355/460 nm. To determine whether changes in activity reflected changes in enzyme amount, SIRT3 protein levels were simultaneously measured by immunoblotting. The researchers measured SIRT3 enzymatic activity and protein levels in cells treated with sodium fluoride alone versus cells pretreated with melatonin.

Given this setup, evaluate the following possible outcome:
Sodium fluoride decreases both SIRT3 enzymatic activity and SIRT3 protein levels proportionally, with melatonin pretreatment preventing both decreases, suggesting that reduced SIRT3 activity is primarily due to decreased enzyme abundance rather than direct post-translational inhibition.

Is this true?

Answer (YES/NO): YES